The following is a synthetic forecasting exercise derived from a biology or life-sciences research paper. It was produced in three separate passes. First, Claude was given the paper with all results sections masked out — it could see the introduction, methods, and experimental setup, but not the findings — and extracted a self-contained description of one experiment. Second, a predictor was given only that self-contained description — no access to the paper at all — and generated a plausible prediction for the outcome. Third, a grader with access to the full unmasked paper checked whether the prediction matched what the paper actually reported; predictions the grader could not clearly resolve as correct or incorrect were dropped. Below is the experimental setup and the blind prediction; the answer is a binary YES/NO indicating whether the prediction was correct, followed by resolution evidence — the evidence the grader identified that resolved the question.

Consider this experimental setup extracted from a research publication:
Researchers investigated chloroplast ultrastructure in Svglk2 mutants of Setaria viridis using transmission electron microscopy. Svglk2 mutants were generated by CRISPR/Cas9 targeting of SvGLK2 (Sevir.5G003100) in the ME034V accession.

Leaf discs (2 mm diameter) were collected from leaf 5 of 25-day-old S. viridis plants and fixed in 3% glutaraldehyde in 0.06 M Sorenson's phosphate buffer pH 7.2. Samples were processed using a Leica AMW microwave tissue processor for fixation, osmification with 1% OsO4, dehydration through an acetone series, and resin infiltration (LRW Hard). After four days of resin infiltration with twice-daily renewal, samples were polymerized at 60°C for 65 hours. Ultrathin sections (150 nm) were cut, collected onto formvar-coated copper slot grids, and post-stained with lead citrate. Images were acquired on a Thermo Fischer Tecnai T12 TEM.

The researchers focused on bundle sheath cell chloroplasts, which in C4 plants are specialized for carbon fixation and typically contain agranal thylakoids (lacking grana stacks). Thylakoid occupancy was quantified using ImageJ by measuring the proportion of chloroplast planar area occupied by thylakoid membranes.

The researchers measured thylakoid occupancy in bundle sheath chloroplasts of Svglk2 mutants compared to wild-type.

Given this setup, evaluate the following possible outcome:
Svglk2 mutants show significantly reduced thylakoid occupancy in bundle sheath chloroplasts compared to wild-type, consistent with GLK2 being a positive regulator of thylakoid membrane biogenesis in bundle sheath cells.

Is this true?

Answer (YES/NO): NO